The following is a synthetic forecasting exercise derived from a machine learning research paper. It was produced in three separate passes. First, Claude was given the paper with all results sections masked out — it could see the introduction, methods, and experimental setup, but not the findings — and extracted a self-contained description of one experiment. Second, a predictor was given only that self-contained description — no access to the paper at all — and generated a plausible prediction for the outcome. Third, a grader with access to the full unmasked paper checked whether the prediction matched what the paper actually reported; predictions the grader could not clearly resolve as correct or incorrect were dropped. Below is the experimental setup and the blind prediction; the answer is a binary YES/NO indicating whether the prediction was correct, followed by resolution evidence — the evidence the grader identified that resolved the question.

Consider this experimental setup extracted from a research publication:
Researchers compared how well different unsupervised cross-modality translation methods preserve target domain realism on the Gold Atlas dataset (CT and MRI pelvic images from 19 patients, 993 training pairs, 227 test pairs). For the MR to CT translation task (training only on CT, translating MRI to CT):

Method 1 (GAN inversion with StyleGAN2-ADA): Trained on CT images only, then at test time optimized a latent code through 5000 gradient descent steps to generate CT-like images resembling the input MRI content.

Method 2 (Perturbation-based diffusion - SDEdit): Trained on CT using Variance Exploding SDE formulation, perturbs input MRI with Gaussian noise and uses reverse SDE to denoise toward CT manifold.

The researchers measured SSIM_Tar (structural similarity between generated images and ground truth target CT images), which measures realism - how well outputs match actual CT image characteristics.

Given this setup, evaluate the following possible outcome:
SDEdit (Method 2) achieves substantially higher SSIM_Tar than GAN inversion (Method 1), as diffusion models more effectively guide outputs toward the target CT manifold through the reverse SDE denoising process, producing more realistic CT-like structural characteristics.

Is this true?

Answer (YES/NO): NO